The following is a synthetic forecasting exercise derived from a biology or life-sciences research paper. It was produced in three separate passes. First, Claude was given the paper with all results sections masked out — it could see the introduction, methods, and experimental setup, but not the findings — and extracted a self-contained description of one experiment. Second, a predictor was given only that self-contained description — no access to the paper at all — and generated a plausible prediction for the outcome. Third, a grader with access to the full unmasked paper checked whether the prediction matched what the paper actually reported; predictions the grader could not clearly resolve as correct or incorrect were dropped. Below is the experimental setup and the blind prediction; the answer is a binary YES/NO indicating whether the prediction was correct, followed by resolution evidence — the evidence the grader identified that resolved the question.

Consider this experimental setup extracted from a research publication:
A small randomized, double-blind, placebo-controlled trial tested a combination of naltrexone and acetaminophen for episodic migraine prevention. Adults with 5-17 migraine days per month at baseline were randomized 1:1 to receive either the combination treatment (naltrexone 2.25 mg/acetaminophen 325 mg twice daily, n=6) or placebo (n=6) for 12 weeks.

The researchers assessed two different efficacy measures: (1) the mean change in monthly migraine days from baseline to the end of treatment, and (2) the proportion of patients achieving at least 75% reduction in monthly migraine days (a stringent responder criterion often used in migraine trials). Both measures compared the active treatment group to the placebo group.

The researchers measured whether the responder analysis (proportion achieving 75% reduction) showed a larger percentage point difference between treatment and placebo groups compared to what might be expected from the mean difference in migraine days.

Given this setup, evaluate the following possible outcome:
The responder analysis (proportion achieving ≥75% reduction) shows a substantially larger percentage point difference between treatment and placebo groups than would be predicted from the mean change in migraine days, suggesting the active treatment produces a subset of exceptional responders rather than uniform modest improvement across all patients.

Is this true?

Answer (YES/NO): YES